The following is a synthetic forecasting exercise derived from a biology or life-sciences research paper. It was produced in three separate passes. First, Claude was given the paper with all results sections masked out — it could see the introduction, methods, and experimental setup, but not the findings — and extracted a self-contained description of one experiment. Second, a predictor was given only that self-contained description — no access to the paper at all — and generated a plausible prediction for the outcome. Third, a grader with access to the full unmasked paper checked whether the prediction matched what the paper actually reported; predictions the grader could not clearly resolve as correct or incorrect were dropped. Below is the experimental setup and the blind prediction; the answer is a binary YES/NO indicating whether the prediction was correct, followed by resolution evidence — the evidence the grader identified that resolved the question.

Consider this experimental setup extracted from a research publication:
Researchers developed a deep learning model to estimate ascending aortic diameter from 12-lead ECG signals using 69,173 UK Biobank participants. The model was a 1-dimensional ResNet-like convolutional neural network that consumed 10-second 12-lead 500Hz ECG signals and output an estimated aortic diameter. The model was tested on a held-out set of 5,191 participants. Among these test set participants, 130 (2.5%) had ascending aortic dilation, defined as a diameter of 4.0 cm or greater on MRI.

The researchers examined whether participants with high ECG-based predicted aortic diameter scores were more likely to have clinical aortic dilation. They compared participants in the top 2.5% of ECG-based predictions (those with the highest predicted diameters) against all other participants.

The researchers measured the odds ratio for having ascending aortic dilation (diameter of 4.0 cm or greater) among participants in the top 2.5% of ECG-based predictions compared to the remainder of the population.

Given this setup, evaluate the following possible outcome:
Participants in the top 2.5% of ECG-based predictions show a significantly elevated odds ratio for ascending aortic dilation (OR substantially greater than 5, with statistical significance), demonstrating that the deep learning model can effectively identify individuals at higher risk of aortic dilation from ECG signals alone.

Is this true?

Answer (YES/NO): YES